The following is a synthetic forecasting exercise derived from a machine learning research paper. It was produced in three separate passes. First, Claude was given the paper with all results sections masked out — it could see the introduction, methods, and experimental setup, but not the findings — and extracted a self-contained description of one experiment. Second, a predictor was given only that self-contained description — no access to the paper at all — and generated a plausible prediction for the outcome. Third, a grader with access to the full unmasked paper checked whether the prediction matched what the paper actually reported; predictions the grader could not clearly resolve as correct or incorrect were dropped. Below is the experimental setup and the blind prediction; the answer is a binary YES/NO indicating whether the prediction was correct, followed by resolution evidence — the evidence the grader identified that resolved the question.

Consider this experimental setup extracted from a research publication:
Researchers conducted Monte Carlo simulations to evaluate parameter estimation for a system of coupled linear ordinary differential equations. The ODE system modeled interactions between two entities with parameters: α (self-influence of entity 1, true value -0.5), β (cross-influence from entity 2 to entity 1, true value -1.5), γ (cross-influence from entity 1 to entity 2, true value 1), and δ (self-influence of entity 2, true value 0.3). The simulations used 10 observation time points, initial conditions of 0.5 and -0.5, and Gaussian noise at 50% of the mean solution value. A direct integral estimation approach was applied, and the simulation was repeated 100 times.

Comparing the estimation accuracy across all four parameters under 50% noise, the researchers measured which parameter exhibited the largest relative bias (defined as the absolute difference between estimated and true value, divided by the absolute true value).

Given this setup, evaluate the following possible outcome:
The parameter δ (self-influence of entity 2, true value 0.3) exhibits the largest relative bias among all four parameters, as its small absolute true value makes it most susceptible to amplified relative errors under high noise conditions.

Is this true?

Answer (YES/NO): YES